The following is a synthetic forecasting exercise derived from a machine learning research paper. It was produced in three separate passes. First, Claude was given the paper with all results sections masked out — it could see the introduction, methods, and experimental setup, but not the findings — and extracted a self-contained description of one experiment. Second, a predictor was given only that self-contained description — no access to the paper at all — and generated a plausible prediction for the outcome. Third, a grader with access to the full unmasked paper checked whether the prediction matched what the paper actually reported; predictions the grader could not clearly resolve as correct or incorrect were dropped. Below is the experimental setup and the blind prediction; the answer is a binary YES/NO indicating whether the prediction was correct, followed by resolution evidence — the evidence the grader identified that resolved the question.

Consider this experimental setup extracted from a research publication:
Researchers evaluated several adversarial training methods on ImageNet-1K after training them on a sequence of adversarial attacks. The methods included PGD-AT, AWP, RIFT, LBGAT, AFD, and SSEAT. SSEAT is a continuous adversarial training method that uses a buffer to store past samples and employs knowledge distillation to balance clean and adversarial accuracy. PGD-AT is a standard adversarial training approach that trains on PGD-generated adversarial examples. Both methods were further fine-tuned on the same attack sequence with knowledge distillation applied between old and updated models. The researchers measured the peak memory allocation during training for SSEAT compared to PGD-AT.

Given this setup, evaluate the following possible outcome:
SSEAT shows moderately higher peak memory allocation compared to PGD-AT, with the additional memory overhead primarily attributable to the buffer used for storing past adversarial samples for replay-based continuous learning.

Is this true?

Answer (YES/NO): YES